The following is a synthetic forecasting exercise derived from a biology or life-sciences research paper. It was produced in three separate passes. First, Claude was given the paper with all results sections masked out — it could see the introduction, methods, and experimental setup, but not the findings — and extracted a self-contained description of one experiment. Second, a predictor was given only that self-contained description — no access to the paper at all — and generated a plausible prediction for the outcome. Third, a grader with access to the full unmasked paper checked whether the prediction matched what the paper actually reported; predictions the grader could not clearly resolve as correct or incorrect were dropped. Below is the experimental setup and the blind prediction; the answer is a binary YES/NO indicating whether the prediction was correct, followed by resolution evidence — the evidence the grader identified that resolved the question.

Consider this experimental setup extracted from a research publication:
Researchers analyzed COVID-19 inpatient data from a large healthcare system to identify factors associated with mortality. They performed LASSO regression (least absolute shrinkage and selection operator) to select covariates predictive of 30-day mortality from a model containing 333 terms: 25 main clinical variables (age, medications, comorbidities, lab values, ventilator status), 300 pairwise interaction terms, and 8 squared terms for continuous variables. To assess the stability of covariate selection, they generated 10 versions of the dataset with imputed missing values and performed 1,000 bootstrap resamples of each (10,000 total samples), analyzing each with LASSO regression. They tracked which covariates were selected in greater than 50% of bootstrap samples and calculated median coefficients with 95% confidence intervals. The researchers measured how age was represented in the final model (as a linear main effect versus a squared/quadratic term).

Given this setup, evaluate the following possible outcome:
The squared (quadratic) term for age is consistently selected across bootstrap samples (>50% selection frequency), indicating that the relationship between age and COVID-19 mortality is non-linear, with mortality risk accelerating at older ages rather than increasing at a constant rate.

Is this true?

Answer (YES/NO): YES